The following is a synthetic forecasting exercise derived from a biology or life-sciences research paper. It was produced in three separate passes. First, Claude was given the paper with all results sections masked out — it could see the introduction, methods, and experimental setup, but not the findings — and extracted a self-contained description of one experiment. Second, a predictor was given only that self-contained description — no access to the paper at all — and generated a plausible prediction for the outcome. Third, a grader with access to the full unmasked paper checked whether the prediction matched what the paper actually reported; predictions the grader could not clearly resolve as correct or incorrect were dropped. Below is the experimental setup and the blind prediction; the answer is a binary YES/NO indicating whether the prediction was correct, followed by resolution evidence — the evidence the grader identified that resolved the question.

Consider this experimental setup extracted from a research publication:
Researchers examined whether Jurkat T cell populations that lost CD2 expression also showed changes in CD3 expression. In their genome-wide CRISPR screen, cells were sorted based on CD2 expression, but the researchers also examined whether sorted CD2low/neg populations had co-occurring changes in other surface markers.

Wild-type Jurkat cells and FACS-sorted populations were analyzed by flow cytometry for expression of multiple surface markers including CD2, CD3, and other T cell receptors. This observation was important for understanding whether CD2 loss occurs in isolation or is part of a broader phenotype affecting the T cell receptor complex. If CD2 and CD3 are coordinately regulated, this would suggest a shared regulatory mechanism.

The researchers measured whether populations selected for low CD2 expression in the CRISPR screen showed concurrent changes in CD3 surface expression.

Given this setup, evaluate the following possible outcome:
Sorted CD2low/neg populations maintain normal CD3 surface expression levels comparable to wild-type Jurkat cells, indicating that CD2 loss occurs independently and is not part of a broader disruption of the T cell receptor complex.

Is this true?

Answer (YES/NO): NO